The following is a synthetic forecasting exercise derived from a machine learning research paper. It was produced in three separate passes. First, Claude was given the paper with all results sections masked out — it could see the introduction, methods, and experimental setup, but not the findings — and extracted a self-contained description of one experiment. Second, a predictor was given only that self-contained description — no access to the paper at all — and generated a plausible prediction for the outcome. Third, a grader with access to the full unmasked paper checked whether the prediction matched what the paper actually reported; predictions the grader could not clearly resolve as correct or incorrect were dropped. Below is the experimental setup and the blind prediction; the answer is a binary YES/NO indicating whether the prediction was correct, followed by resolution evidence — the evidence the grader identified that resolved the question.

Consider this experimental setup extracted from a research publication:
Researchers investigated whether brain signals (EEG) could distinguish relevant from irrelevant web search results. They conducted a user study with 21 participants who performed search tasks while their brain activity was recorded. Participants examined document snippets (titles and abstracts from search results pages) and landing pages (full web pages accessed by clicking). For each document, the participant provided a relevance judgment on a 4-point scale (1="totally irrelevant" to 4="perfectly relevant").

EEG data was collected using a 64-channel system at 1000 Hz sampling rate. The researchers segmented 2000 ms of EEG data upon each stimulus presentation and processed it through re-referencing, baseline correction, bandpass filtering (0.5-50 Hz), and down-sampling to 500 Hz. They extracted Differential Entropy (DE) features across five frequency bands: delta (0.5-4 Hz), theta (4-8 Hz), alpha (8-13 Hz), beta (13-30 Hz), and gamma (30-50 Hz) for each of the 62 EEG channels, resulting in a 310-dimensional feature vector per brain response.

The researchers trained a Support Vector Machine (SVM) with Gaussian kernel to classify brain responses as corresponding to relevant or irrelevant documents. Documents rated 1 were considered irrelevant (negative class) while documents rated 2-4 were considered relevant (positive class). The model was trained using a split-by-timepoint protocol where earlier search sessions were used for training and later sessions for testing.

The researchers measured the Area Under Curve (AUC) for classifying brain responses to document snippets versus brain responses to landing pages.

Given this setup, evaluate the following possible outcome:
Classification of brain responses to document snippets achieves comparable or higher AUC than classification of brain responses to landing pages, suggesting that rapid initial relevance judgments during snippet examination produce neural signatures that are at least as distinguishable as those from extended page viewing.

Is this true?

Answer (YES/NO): NO